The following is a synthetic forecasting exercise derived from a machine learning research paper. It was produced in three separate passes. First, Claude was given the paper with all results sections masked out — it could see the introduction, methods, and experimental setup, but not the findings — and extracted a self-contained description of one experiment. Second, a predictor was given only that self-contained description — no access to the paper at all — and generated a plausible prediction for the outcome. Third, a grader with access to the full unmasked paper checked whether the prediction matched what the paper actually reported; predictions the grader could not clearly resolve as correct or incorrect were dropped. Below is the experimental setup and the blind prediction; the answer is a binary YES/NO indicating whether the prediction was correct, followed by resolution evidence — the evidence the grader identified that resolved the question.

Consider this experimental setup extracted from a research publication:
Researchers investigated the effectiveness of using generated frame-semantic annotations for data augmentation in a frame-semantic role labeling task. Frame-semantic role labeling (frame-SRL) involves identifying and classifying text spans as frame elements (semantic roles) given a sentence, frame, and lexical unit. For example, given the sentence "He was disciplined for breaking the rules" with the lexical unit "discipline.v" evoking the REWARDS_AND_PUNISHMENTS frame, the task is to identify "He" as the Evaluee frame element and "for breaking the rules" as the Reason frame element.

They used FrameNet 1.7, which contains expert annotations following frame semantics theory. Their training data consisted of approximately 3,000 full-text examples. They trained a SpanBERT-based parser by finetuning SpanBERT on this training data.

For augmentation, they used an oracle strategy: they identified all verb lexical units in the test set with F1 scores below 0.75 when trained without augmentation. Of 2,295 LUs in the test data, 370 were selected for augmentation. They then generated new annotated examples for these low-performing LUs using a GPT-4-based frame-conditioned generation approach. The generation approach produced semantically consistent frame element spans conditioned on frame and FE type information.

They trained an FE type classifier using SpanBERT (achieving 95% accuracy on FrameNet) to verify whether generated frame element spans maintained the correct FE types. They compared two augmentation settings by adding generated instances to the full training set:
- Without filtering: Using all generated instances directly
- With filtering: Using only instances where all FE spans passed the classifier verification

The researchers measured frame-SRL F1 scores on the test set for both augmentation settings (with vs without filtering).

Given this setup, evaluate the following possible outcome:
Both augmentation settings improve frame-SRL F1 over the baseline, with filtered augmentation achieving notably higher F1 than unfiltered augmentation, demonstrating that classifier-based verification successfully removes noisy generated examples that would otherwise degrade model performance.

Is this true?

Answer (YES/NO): NO